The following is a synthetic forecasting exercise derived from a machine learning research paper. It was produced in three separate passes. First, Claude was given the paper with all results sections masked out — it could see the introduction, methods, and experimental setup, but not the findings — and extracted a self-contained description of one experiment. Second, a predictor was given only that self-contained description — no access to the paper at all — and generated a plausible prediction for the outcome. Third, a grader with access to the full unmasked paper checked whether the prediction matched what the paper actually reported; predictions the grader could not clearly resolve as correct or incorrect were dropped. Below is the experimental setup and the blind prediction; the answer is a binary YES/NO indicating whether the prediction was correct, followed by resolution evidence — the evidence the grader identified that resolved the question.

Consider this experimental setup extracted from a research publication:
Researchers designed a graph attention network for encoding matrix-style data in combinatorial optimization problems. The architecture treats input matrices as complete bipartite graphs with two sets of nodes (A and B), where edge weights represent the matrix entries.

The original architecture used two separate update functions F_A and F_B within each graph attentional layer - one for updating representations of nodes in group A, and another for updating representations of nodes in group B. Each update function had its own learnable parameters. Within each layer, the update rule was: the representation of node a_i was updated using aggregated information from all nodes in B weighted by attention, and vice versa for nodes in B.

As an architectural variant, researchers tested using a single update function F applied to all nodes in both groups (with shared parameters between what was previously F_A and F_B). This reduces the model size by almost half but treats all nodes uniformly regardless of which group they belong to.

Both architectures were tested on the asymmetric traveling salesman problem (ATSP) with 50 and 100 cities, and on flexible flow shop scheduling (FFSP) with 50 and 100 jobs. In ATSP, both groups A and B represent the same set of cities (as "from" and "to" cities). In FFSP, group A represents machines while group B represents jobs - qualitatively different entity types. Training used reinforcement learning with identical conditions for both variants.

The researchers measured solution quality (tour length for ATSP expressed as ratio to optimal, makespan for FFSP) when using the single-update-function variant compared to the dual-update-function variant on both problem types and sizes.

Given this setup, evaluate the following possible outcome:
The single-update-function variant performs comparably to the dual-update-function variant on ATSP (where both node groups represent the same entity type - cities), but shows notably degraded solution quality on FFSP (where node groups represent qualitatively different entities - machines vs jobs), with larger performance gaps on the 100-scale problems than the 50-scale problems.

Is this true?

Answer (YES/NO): NO